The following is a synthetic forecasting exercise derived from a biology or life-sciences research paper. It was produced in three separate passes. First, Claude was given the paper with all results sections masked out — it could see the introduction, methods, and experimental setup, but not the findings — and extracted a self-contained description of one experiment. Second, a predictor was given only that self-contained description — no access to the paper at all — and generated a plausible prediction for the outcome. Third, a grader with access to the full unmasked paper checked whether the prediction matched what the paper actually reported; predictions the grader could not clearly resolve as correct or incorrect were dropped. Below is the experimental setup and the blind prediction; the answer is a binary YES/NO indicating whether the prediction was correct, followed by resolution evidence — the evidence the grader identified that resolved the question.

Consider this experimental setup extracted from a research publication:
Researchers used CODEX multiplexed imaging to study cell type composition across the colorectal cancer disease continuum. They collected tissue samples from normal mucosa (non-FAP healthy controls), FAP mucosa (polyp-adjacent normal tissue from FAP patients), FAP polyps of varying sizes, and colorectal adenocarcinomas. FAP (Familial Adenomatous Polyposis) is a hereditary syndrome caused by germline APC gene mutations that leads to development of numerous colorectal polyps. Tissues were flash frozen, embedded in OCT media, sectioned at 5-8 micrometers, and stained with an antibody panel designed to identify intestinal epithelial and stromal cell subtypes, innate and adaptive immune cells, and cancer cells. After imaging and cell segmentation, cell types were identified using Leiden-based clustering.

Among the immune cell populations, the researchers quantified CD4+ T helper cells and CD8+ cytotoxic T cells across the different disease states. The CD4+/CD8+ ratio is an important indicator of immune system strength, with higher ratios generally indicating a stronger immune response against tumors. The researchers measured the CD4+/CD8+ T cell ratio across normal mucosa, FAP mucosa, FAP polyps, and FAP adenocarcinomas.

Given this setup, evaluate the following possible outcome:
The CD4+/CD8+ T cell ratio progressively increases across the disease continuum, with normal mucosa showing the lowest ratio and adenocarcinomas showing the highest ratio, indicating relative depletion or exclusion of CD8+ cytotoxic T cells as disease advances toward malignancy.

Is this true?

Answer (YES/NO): NO